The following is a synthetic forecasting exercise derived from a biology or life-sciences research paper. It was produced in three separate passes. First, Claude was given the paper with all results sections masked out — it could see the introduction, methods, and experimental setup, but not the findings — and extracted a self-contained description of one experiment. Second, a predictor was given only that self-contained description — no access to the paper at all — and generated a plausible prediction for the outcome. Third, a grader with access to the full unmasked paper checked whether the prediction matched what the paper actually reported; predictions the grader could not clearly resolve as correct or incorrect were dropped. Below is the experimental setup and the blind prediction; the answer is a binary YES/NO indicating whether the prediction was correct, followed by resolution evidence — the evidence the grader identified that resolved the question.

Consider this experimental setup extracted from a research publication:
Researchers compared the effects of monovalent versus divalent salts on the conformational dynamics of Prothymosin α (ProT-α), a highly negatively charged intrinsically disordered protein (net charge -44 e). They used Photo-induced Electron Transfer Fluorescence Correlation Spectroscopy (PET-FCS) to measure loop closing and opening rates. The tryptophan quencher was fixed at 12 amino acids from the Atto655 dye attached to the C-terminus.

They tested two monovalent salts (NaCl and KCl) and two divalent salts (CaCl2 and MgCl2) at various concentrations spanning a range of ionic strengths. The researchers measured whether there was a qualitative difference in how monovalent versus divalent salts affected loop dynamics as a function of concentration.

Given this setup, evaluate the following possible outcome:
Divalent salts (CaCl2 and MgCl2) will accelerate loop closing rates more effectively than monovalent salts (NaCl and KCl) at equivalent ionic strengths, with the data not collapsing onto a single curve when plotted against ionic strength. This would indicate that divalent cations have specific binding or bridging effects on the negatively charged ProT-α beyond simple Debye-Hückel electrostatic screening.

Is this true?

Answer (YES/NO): NO